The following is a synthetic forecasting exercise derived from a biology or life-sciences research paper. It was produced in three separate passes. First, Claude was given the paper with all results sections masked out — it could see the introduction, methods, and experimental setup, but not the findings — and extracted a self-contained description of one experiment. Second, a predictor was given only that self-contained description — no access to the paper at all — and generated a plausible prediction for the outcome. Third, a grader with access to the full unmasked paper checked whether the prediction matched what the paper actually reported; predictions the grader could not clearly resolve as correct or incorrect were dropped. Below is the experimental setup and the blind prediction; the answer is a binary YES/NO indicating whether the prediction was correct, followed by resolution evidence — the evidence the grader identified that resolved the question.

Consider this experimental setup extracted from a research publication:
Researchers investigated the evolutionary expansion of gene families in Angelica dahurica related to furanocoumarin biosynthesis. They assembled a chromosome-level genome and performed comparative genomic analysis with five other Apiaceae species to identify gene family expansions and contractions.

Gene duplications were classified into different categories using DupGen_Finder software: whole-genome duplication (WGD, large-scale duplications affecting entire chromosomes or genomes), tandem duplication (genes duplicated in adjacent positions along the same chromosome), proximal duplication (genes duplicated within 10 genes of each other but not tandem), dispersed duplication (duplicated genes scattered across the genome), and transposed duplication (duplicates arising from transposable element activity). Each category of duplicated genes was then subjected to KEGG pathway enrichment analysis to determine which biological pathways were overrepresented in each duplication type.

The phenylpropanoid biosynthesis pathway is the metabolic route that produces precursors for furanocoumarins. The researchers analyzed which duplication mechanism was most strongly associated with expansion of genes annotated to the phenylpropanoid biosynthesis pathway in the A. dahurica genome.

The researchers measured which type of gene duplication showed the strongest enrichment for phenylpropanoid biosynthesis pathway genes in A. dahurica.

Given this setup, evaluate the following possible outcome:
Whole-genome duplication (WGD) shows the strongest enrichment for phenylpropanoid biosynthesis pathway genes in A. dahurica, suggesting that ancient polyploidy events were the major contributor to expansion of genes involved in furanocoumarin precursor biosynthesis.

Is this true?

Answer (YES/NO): NO